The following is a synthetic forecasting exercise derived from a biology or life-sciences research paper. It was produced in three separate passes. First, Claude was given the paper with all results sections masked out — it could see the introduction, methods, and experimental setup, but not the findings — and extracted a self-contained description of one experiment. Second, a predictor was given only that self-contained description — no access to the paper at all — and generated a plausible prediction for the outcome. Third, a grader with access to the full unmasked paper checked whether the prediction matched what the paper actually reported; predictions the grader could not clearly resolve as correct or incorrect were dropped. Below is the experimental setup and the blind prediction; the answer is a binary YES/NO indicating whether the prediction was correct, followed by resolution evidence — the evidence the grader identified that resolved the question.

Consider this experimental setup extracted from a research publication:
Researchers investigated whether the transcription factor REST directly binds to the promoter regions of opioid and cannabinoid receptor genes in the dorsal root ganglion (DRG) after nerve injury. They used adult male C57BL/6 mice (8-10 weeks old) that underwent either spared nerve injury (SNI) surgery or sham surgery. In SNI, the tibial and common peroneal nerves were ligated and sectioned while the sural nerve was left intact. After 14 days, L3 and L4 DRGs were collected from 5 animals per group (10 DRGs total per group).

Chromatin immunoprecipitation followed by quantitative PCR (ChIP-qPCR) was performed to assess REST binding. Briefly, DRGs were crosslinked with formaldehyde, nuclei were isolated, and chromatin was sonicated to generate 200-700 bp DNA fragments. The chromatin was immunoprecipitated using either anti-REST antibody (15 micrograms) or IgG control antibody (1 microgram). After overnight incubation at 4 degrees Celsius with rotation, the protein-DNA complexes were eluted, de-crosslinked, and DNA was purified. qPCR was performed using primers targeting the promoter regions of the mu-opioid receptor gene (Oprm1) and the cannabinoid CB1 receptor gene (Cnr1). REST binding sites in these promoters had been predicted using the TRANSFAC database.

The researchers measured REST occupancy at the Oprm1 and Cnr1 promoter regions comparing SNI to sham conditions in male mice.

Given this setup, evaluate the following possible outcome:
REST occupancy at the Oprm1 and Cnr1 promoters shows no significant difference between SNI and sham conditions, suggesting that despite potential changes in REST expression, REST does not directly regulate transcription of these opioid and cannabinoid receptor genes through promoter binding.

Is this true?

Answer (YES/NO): NO